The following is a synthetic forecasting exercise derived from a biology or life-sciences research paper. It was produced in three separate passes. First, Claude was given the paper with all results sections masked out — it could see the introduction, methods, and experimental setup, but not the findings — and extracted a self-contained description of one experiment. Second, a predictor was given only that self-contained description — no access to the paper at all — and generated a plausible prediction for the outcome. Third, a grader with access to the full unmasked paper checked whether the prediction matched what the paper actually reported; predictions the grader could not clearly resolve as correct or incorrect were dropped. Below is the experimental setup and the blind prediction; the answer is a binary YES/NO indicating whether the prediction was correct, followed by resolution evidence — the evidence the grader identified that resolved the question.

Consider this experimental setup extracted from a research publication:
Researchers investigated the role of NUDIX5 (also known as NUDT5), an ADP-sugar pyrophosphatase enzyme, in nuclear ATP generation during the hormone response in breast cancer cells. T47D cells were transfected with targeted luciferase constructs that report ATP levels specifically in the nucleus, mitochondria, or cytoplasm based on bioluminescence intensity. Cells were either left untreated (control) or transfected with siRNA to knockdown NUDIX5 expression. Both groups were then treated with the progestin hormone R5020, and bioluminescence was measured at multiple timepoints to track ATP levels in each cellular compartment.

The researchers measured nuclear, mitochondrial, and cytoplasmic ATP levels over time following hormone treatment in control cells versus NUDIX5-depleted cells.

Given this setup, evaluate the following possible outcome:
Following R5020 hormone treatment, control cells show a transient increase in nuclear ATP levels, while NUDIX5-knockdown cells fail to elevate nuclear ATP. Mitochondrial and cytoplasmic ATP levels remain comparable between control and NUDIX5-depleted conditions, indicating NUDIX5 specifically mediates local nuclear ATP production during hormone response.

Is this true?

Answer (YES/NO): NO